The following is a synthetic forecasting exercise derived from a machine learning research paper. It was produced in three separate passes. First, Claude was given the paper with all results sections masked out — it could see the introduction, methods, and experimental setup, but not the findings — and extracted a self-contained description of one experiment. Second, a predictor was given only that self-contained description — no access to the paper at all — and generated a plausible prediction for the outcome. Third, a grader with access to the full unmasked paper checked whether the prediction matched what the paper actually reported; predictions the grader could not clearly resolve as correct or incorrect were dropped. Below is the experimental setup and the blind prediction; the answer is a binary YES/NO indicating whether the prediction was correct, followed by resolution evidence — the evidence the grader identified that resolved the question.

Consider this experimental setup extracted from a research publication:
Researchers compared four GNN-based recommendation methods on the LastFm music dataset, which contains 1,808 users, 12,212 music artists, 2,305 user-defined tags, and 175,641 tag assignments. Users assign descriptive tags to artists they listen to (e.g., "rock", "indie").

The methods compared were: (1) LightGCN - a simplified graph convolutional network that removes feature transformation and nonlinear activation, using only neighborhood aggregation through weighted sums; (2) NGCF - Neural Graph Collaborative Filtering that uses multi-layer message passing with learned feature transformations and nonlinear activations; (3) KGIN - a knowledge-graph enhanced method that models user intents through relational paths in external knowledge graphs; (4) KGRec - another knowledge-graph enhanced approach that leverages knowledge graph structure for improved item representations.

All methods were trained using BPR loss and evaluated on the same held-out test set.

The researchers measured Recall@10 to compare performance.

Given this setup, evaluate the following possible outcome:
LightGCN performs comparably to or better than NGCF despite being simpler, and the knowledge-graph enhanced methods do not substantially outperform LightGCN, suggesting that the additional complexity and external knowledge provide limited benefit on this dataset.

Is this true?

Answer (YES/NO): NO